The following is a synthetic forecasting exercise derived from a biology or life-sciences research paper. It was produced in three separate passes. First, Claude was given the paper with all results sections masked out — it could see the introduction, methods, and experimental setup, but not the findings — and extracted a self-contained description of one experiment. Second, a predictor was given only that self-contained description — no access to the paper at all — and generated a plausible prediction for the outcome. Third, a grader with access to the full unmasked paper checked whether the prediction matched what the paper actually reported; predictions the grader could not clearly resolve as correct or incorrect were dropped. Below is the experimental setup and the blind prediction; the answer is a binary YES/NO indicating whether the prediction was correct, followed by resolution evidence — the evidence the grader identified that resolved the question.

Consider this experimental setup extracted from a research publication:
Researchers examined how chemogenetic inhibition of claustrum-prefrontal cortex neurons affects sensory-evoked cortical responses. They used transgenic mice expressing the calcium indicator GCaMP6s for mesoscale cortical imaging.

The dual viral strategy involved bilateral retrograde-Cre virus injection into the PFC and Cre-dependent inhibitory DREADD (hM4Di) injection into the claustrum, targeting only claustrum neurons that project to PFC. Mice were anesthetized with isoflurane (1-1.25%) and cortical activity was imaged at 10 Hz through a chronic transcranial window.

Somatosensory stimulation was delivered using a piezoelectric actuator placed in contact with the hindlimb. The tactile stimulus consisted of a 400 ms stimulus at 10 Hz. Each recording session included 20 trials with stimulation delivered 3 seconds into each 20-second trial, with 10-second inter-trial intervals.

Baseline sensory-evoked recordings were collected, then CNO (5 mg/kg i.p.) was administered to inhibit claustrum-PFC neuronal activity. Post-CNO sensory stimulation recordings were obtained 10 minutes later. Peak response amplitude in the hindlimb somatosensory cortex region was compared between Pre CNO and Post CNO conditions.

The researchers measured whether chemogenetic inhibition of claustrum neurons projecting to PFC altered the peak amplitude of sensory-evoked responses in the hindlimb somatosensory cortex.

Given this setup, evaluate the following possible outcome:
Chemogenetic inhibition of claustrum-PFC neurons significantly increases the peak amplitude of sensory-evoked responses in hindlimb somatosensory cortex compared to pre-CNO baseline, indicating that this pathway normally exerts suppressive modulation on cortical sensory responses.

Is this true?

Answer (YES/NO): NO